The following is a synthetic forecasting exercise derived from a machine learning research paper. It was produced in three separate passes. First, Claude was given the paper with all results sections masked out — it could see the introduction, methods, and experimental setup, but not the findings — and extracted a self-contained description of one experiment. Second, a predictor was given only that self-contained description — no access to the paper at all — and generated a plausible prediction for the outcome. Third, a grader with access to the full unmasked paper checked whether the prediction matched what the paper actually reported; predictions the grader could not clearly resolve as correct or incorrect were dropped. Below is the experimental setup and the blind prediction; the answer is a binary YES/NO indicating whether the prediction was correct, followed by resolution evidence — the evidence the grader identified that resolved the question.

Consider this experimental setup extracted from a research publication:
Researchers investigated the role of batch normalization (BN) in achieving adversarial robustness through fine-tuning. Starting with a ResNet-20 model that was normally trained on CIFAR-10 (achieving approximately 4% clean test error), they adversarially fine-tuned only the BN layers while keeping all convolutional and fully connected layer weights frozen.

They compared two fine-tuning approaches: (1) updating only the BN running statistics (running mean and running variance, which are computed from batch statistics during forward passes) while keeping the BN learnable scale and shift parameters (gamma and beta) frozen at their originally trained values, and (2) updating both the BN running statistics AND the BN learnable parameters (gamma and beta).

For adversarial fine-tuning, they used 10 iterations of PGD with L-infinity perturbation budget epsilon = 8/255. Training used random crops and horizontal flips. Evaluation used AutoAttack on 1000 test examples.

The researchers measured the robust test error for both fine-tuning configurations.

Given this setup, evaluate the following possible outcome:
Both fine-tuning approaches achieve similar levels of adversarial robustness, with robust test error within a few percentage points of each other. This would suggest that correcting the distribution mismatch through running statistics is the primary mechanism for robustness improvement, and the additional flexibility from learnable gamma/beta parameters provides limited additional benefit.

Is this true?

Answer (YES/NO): NO